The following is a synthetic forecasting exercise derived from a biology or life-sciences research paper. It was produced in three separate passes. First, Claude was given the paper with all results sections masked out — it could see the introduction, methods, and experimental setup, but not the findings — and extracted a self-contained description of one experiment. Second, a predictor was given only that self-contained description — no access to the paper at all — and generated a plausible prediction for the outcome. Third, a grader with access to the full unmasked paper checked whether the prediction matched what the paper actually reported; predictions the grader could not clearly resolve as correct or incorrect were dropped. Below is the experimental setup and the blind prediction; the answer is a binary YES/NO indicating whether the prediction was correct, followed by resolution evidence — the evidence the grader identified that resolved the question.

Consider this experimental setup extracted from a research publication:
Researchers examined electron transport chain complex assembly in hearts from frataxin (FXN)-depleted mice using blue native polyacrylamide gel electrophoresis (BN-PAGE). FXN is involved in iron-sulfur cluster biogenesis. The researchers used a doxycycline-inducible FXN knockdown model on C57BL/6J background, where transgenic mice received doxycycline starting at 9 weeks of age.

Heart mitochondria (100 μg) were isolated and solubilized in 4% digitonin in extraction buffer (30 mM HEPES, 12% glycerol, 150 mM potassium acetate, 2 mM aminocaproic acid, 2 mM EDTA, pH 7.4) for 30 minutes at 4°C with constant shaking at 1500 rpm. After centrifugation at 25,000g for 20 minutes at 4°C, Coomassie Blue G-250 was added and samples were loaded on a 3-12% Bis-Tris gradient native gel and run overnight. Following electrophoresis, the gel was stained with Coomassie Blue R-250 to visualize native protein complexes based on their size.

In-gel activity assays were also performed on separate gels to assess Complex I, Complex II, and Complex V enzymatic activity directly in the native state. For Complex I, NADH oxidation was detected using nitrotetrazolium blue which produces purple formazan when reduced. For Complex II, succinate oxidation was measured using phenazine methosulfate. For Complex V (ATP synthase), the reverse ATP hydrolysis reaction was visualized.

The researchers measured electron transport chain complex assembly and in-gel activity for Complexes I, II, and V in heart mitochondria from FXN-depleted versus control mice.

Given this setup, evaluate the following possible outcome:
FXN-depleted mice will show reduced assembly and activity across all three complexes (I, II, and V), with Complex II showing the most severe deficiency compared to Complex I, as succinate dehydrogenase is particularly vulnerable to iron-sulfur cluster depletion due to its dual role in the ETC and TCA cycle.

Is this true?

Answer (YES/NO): NO